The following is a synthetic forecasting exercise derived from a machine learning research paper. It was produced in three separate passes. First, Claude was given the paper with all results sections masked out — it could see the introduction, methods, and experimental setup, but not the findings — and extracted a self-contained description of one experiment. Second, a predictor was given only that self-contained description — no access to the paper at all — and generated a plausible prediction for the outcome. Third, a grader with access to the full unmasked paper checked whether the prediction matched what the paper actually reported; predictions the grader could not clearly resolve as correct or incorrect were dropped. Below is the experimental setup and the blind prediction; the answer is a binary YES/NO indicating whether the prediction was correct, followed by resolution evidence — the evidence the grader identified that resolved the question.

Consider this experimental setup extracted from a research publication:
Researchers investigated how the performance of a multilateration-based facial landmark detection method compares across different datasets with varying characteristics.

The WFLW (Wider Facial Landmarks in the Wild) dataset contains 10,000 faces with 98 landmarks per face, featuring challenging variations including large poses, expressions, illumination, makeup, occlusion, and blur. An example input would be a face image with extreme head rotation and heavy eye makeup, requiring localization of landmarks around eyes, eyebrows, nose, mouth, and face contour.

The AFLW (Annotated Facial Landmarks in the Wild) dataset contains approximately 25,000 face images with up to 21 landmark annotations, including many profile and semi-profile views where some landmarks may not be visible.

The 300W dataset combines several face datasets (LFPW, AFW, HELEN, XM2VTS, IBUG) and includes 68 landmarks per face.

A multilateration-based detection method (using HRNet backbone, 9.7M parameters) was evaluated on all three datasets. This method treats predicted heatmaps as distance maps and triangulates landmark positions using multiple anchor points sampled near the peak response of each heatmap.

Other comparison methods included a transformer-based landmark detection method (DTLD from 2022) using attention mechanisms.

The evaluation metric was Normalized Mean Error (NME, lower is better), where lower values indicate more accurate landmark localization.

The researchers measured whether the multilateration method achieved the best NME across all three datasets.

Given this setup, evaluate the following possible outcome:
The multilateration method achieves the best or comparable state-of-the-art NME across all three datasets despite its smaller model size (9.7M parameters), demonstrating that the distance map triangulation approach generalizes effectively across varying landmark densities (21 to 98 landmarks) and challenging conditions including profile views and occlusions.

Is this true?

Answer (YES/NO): NO